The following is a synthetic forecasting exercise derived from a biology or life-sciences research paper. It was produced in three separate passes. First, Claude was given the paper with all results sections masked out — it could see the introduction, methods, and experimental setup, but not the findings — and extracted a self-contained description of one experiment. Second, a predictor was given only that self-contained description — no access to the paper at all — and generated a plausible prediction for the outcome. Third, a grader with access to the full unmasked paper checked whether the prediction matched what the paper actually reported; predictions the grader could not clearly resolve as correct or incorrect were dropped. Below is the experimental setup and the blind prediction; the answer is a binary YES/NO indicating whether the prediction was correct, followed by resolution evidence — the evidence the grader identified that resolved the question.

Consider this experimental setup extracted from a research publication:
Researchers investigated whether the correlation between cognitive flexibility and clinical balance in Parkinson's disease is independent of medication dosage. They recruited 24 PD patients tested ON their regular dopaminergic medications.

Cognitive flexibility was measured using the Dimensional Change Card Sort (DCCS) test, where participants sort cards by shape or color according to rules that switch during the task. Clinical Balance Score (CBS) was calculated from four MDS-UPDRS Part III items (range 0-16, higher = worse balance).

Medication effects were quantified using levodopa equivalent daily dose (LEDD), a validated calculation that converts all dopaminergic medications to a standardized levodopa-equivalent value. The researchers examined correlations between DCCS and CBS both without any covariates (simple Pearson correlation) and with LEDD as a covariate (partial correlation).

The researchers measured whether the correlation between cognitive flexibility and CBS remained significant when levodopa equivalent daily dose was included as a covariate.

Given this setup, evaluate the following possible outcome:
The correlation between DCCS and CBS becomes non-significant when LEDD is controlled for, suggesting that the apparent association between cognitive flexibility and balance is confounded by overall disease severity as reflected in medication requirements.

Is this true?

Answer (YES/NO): NO